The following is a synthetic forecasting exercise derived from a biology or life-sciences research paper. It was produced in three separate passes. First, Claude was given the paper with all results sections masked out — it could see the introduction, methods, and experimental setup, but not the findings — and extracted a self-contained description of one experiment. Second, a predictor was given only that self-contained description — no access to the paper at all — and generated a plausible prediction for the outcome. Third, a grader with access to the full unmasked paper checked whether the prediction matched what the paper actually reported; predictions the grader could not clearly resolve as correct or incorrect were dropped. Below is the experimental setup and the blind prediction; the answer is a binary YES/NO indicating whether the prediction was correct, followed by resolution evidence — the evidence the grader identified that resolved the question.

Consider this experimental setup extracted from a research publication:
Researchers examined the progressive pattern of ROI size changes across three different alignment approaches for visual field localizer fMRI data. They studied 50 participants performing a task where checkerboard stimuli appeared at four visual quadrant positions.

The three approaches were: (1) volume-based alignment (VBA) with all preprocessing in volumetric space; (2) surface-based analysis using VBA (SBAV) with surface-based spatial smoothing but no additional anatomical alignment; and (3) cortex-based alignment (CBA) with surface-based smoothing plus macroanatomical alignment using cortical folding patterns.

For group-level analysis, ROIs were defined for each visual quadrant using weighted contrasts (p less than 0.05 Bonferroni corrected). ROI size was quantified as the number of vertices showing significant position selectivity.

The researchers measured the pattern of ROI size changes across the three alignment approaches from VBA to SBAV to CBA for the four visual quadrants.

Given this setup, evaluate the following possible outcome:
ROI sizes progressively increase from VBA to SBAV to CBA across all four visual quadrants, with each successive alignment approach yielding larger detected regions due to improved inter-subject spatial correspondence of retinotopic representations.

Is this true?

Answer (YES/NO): NO